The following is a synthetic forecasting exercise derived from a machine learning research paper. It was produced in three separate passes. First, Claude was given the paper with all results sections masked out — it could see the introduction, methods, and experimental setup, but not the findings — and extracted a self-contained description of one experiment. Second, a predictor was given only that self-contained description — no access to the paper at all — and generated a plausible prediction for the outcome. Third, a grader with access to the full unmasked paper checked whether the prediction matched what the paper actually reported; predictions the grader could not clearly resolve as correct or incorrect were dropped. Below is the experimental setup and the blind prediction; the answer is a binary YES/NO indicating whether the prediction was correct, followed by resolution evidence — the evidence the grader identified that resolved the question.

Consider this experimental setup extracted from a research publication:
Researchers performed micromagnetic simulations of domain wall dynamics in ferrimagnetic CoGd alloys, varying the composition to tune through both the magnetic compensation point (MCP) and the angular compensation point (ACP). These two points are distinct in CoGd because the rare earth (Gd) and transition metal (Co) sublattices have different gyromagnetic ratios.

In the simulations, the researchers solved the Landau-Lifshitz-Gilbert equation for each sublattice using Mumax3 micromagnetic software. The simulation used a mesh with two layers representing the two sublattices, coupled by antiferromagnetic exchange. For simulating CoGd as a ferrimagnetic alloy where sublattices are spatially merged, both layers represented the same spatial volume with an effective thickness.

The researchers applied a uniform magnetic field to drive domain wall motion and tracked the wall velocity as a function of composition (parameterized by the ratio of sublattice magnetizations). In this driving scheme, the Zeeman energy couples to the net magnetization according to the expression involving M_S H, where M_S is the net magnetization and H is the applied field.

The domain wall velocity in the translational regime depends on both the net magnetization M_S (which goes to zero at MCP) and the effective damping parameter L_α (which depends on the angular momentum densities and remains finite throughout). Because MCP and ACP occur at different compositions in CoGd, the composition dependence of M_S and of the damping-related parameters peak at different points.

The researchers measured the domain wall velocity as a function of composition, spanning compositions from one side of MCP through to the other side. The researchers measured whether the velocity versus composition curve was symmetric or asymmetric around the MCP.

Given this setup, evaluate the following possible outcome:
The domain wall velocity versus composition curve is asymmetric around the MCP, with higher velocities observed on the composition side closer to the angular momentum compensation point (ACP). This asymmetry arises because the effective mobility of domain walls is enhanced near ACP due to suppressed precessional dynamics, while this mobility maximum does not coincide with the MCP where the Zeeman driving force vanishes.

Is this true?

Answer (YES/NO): NO